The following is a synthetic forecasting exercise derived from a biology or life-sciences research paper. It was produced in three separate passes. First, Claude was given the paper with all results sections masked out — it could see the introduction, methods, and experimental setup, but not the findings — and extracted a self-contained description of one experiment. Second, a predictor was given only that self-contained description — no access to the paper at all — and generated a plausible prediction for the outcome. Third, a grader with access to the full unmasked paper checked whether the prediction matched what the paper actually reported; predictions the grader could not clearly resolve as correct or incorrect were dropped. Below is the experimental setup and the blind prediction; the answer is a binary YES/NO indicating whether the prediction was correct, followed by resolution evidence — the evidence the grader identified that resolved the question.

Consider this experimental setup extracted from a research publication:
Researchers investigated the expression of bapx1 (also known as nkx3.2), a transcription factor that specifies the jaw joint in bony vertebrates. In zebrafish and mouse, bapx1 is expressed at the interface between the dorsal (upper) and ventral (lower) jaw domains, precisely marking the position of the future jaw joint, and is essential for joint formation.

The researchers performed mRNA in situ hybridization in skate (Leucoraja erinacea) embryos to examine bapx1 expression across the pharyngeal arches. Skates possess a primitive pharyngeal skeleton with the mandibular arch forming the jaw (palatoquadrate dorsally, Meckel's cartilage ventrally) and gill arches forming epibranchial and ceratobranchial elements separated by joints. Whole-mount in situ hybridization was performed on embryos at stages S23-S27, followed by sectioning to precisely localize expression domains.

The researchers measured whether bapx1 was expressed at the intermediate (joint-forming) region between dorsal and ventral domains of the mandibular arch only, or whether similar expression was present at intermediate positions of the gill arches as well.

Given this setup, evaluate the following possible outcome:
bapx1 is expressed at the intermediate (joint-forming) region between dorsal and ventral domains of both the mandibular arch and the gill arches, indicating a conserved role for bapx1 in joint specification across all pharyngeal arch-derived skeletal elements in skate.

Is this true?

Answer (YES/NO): YES